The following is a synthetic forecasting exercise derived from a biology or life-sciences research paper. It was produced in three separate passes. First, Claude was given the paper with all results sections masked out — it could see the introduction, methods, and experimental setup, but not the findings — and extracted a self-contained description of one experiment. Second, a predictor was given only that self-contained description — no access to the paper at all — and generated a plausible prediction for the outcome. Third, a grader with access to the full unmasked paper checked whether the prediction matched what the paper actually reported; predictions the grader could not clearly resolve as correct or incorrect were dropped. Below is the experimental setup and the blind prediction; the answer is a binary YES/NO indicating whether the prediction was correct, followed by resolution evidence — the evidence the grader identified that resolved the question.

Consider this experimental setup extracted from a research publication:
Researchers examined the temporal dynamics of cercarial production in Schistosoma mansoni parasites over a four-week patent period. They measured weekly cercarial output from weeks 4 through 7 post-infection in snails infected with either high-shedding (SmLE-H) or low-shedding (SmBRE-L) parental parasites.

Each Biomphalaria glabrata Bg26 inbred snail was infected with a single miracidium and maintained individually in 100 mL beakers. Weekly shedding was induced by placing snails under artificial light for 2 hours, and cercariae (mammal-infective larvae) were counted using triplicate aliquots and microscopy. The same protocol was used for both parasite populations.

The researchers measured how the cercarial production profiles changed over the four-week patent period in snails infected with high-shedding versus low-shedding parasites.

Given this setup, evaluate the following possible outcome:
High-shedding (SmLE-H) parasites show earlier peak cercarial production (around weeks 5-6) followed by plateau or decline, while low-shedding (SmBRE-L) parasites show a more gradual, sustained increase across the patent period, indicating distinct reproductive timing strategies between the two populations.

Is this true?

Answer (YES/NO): NO